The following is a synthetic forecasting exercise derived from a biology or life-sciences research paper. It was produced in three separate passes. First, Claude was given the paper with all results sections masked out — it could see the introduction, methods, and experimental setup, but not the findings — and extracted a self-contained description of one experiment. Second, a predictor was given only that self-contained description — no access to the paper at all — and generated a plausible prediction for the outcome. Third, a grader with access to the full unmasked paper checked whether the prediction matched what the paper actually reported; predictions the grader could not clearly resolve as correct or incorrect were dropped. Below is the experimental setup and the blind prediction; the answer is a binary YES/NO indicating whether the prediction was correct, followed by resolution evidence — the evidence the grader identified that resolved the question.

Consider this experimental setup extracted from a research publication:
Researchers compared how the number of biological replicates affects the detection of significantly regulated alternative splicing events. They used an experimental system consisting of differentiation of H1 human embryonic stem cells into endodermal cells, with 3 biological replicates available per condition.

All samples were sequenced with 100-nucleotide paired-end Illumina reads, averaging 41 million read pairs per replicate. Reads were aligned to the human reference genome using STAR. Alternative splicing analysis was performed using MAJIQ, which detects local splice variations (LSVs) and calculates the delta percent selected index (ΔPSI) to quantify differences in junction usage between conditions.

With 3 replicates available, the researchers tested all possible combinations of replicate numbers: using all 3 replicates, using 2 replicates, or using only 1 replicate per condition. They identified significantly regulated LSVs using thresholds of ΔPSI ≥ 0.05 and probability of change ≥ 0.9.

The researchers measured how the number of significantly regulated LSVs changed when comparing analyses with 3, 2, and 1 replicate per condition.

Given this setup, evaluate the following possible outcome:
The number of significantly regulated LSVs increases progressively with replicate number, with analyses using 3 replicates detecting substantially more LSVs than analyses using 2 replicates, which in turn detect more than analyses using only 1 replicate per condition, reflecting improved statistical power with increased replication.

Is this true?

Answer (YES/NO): NO